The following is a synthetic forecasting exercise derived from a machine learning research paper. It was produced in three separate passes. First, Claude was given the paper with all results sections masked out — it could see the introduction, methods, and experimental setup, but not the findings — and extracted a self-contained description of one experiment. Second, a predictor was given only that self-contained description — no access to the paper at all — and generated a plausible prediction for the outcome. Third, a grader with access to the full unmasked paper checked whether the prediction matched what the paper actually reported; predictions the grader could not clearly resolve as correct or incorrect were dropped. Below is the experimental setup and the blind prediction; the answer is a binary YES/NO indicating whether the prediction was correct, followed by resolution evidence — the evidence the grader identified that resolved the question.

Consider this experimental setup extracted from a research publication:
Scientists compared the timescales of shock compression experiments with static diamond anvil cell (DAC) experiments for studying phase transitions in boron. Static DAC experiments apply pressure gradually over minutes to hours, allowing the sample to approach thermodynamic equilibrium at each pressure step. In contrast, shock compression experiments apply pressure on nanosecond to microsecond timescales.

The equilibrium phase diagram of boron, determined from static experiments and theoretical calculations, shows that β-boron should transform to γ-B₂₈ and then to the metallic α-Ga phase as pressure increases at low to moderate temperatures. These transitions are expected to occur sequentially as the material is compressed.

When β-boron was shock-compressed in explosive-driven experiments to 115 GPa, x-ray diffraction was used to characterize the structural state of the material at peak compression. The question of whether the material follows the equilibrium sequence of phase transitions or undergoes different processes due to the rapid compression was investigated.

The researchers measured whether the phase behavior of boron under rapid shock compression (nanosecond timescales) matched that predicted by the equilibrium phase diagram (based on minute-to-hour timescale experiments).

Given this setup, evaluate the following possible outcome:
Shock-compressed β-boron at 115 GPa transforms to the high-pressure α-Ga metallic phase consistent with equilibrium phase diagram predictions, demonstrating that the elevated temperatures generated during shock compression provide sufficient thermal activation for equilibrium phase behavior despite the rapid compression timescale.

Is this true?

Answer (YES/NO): NO